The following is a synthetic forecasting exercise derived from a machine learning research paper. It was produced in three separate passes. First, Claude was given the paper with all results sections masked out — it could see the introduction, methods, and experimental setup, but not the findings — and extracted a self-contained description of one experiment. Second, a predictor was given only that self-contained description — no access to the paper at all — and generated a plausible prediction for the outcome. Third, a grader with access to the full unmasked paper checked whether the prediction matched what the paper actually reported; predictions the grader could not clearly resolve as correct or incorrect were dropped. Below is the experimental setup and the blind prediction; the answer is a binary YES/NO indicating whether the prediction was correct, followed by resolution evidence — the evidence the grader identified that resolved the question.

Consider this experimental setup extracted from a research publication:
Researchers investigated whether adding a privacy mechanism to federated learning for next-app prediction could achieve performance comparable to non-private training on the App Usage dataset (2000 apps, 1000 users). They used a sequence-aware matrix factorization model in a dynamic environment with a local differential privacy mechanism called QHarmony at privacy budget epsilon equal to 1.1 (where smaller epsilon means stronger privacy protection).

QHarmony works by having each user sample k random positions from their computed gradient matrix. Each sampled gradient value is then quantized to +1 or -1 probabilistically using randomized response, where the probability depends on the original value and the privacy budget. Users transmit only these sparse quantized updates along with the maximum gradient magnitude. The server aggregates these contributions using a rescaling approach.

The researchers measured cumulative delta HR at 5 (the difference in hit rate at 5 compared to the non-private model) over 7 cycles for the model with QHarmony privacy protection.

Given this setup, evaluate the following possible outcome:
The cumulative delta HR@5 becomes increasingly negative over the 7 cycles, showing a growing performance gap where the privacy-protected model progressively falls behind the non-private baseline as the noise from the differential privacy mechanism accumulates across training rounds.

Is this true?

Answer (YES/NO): NO